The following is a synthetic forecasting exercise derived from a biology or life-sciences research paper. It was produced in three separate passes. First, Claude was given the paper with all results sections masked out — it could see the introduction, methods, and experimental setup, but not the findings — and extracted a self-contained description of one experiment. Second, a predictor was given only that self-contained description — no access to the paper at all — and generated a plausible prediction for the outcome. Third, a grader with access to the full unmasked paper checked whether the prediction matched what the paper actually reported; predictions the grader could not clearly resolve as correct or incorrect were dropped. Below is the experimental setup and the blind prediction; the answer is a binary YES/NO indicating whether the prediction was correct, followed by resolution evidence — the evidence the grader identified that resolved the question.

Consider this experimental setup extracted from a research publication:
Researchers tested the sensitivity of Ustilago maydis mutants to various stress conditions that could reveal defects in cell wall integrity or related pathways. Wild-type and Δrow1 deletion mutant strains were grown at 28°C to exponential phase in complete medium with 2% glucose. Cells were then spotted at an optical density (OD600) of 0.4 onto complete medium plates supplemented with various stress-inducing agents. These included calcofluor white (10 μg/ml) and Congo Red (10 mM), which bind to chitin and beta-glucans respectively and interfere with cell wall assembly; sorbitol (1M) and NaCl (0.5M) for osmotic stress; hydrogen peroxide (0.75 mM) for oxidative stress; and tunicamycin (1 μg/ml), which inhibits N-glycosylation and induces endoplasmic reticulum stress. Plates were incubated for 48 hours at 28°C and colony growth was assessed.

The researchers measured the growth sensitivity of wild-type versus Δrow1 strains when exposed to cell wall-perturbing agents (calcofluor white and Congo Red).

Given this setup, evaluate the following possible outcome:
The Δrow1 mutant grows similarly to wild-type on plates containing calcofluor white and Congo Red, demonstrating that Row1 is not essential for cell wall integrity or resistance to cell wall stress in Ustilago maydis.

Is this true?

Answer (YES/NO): YES